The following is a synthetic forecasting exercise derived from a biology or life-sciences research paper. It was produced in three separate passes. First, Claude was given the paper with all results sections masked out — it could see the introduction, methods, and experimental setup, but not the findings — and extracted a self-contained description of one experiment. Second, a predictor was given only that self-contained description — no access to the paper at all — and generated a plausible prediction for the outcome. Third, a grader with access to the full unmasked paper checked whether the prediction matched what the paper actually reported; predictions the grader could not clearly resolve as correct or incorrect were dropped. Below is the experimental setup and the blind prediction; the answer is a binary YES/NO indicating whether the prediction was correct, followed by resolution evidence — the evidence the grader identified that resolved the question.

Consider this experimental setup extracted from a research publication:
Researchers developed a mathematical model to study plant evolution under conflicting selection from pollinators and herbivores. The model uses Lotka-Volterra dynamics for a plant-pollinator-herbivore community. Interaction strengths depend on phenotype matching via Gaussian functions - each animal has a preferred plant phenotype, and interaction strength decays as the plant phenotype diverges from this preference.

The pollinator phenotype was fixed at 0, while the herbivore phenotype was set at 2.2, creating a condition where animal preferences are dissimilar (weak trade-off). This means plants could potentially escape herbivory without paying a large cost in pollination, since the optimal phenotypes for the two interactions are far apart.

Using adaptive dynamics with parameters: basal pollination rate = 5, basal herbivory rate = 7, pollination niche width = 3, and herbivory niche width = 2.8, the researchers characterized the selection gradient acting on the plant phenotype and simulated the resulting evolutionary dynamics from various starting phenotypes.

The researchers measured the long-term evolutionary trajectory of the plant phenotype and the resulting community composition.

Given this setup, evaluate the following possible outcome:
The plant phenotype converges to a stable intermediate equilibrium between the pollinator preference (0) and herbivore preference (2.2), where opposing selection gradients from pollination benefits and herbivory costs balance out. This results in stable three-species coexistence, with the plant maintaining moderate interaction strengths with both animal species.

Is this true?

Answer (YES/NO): NO